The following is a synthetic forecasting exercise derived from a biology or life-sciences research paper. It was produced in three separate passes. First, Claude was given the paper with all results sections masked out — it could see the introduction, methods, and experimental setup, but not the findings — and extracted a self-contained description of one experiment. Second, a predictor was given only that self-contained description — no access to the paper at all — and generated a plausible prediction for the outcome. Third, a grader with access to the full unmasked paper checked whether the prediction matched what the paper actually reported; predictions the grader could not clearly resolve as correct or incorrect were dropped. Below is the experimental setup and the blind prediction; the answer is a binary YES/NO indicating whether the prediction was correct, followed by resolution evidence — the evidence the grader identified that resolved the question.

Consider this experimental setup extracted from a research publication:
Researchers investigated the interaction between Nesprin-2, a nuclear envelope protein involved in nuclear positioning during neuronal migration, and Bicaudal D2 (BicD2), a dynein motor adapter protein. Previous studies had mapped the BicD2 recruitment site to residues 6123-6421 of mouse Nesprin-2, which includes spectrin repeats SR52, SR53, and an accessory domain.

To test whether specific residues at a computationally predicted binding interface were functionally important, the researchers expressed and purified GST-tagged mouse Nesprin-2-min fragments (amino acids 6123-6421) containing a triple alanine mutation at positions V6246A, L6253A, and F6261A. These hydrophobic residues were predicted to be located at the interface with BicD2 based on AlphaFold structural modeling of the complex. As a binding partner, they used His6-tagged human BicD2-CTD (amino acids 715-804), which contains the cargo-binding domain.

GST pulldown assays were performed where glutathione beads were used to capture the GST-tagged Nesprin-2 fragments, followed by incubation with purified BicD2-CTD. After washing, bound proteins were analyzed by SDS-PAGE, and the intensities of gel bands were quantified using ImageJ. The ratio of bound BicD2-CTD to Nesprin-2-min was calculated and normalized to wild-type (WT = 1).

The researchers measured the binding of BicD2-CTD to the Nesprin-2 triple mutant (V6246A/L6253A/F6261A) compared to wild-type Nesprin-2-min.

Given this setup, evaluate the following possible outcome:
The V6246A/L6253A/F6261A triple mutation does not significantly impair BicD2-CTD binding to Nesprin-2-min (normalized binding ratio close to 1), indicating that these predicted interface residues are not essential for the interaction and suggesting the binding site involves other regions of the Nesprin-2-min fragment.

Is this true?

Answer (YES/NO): NO